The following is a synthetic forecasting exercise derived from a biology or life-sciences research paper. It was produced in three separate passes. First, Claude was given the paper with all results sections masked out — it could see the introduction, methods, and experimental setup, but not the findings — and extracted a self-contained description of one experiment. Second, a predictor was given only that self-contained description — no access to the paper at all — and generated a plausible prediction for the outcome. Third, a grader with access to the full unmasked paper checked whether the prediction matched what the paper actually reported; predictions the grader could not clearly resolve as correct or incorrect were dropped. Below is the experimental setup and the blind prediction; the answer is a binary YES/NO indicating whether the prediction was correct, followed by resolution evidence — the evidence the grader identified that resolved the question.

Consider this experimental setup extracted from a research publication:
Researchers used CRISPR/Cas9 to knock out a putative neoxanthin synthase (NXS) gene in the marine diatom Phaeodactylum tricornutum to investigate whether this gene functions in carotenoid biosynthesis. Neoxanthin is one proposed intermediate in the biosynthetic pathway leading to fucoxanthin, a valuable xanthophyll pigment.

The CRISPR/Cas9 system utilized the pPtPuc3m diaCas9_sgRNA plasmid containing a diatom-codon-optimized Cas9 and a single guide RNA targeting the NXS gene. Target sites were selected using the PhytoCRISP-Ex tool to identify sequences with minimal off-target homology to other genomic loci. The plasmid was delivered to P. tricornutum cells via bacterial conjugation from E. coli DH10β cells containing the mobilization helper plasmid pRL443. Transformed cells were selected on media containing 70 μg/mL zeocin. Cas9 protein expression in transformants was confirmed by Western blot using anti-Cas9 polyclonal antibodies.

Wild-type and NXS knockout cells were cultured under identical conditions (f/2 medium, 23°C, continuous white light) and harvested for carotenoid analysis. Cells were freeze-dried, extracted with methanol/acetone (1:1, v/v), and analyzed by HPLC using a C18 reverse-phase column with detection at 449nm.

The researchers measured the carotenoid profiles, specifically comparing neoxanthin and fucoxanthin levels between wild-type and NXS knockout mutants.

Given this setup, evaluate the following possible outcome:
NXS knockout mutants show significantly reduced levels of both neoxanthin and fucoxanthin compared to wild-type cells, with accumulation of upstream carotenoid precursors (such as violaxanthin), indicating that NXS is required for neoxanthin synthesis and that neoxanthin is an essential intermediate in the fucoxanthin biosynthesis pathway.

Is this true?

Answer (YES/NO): NO